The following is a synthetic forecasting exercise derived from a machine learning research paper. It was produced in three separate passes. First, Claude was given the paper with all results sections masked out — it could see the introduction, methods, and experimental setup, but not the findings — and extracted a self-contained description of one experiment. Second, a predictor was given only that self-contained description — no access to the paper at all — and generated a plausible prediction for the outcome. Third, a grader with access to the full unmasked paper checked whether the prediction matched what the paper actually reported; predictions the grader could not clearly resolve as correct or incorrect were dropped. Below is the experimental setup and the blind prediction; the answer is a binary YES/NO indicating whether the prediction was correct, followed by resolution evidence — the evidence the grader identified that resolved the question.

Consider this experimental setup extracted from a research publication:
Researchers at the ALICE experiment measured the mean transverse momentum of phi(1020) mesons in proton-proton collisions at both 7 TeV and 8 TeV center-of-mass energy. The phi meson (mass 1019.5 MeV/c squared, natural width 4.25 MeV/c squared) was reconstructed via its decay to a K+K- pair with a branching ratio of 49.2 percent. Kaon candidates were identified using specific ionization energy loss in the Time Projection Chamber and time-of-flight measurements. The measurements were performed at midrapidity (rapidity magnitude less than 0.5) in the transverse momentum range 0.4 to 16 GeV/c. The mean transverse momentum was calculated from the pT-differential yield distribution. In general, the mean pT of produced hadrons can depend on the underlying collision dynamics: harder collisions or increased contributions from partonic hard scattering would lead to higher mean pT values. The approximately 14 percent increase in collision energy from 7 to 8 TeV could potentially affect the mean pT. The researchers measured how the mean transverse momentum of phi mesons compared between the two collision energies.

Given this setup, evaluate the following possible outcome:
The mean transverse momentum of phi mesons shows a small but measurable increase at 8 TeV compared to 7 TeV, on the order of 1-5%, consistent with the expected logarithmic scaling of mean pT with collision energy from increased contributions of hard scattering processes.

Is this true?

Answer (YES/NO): NO